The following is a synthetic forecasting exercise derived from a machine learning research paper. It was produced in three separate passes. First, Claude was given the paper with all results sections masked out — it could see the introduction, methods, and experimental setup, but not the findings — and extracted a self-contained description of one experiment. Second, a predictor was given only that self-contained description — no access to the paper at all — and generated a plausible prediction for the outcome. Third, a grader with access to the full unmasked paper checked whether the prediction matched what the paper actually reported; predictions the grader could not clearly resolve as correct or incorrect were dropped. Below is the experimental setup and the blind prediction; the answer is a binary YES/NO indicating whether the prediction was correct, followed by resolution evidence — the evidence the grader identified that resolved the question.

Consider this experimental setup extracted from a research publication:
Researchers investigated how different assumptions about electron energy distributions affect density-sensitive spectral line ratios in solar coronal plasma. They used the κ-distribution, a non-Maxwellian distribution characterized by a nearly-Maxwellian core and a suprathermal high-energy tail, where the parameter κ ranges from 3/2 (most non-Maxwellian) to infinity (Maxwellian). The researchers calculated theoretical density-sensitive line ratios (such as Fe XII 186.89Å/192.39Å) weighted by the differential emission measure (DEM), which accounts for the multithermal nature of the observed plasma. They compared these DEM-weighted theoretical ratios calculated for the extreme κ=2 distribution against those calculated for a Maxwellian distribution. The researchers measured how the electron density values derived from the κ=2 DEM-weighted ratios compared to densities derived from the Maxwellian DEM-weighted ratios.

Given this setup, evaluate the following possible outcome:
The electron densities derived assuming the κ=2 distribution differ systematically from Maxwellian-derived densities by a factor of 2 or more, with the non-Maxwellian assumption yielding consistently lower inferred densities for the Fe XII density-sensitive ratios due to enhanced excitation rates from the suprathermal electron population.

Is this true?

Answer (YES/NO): NO